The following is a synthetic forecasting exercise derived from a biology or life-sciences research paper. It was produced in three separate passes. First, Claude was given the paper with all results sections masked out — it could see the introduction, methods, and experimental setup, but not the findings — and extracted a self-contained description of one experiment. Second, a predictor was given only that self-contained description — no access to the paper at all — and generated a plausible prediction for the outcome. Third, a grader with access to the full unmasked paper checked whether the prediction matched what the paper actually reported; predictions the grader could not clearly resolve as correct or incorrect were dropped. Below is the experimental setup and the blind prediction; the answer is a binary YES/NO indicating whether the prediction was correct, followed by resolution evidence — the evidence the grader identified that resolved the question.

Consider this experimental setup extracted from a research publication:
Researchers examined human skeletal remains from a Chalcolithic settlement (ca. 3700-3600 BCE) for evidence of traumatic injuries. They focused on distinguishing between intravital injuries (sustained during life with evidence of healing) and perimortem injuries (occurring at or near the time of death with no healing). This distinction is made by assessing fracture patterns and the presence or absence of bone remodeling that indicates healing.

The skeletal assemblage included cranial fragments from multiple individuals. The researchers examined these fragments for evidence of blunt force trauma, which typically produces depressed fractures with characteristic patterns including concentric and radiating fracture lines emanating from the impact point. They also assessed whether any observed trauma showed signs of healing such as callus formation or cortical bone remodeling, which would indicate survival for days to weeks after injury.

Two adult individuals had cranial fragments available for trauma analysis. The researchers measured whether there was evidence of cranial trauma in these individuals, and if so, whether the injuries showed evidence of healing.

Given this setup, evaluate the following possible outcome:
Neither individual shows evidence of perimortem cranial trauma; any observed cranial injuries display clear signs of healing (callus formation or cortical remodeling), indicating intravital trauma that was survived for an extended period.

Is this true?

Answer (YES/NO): NO